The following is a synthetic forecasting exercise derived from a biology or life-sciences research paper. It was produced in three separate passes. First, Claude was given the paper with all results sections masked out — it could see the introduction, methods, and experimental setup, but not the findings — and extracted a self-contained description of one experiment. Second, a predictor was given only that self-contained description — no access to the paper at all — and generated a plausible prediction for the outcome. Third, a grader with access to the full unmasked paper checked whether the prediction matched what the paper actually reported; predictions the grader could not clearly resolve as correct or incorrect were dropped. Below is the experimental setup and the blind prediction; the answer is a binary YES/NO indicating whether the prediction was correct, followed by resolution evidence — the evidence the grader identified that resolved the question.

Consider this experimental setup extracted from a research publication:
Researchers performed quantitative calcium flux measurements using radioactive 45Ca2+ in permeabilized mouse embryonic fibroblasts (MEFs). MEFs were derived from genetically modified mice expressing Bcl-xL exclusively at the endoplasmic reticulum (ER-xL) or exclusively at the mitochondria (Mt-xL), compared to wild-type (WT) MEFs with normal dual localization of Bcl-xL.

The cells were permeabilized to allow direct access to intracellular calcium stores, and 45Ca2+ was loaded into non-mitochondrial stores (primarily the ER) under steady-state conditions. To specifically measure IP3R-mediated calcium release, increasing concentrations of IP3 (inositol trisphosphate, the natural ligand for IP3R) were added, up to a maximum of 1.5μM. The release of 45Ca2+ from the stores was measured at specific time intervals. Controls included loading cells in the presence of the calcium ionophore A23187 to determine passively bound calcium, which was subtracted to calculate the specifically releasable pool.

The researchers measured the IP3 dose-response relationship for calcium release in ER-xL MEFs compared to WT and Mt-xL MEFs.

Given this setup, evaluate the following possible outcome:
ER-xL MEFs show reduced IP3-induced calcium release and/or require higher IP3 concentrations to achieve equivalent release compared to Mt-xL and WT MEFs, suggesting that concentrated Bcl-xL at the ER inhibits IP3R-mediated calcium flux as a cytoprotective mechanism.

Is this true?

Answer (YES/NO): NO